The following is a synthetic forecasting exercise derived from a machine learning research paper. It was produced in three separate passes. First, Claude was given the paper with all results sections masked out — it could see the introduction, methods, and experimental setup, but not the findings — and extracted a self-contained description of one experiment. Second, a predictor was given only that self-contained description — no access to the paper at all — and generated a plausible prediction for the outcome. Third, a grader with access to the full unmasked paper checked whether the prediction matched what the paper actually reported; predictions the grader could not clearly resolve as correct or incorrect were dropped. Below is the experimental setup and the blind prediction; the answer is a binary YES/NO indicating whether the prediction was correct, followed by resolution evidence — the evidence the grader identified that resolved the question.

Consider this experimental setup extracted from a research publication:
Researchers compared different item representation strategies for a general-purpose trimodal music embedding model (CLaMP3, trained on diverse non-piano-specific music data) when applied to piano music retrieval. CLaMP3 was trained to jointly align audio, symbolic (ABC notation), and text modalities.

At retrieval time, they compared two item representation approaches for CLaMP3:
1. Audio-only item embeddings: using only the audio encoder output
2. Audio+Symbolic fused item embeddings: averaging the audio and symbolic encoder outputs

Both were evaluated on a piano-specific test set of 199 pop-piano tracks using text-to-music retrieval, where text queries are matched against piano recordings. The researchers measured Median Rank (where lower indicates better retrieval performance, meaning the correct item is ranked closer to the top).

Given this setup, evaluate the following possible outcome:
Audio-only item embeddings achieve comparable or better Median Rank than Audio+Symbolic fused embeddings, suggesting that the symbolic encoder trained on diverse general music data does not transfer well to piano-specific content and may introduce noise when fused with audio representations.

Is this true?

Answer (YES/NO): YES